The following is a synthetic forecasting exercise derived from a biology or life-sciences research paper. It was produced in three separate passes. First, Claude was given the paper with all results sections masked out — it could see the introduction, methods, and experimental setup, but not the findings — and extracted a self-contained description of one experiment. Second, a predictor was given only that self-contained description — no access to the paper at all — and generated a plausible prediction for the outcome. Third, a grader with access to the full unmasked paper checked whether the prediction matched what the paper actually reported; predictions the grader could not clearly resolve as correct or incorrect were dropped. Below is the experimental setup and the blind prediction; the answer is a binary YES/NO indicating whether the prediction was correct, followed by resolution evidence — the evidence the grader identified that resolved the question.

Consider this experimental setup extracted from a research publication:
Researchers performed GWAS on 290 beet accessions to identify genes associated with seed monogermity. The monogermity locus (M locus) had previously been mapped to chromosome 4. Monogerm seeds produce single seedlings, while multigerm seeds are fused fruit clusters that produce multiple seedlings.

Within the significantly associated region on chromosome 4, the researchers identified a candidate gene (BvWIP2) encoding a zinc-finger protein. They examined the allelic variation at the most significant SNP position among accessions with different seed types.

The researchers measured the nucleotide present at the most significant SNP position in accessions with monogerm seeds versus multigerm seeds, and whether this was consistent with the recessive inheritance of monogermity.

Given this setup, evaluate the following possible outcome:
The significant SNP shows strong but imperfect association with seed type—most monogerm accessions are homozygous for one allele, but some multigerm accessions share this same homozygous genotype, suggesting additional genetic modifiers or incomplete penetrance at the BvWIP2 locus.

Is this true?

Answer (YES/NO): NO